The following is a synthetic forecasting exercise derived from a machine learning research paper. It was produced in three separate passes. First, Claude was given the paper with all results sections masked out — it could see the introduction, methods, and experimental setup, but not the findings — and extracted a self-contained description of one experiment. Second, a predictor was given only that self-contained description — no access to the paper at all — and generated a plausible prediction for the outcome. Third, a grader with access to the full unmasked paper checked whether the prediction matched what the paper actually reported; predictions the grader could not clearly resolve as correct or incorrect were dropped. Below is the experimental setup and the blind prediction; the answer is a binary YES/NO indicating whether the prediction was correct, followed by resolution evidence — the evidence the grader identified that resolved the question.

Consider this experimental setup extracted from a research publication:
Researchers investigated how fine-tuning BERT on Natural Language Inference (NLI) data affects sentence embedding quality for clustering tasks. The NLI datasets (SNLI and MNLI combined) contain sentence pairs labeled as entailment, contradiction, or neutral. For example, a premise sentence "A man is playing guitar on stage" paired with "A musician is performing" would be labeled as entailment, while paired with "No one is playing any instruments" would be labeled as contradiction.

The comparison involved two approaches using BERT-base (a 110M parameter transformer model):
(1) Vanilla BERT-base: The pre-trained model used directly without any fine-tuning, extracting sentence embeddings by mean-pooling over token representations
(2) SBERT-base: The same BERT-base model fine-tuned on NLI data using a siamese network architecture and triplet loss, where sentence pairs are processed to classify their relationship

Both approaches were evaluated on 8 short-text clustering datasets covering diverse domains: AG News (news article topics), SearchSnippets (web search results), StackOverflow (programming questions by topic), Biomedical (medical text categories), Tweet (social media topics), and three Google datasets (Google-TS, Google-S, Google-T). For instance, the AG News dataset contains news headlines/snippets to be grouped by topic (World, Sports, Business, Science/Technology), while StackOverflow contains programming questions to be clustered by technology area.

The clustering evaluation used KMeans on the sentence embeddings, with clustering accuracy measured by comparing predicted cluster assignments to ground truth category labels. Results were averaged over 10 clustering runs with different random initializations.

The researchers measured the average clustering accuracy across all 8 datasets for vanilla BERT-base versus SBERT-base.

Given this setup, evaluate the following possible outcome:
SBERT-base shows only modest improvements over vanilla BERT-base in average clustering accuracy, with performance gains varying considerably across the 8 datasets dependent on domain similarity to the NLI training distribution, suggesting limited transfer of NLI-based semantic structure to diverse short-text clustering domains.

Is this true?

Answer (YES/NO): NO